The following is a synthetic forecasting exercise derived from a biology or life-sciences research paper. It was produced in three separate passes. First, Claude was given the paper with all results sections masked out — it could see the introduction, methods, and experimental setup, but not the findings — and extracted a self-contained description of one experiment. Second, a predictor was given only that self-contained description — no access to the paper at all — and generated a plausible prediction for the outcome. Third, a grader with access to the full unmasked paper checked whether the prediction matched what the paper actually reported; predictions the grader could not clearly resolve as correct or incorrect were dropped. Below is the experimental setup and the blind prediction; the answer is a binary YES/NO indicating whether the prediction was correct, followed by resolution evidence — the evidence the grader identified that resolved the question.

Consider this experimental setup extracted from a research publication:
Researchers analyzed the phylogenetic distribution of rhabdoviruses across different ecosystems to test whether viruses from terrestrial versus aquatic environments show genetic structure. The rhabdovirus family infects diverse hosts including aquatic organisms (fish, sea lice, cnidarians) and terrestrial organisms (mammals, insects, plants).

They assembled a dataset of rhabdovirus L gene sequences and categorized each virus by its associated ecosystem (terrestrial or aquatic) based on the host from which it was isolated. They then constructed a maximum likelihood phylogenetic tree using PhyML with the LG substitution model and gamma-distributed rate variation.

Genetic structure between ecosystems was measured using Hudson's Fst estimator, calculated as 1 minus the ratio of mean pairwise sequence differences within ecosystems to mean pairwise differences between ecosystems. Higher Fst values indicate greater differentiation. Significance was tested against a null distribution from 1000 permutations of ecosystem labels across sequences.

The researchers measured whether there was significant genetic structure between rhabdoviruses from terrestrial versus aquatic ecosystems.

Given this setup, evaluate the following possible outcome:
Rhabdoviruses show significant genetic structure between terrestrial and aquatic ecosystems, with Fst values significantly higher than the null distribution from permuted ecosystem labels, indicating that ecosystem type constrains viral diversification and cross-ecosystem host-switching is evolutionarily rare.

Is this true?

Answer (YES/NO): YES